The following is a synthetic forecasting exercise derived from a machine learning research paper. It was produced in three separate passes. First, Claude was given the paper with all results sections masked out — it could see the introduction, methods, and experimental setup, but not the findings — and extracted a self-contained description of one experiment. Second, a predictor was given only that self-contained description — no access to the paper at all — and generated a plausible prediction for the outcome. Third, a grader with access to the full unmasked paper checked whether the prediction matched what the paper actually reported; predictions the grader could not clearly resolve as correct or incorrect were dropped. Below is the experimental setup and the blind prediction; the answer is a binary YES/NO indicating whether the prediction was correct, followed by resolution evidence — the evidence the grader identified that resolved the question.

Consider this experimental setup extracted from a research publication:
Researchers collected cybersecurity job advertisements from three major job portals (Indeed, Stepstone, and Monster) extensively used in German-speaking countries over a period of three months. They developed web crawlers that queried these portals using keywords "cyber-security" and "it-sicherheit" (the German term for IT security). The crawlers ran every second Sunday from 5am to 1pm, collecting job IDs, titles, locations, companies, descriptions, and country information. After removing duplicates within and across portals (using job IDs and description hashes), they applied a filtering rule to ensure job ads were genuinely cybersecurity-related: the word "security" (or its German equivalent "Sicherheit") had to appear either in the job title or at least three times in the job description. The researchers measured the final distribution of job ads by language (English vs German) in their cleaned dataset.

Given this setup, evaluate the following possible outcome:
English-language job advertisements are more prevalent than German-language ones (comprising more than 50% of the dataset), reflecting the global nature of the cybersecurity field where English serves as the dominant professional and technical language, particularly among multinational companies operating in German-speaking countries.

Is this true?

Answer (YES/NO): NO